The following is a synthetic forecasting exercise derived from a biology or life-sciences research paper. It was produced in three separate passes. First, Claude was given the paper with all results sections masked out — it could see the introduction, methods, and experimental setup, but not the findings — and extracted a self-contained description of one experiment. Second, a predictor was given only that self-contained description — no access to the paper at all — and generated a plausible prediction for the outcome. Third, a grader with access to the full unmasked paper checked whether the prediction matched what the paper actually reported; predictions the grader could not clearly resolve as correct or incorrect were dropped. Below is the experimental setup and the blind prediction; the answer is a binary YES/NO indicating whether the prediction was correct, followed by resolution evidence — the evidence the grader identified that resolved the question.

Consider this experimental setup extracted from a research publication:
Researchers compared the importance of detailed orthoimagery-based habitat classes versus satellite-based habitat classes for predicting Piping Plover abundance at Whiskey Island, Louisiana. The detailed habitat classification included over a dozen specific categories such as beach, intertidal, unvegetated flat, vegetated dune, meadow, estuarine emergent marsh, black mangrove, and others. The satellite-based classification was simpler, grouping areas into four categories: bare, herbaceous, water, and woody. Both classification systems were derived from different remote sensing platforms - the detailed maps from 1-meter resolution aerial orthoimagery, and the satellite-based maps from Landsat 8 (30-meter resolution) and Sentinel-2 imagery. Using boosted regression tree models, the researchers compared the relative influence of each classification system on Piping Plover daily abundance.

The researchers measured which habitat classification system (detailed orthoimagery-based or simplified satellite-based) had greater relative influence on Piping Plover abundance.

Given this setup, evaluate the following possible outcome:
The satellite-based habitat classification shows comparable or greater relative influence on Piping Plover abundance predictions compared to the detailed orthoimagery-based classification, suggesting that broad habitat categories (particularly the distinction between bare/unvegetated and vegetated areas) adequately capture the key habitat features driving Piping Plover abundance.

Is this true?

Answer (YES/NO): NO